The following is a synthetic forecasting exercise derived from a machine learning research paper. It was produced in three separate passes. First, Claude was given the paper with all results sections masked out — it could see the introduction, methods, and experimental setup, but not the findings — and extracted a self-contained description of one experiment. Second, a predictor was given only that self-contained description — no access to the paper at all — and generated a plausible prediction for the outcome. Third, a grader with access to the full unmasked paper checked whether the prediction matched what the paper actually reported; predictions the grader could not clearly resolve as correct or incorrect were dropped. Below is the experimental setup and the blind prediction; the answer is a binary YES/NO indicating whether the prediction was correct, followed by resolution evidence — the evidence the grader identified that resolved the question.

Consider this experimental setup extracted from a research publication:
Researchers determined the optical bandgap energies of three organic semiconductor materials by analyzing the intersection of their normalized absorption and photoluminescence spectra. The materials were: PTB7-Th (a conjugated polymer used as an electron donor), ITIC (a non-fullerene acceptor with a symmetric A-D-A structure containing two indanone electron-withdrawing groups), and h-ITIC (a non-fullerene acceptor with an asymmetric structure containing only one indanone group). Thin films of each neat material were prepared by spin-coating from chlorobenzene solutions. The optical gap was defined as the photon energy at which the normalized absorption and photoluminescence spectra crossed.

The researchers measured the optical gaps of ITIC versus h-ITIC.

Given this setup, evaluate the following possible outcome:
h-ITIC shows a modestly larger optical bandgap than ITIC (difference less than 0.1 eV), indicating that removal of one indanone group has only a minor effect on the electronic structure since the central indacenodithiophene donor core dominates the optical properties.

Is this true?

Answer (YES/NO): NO